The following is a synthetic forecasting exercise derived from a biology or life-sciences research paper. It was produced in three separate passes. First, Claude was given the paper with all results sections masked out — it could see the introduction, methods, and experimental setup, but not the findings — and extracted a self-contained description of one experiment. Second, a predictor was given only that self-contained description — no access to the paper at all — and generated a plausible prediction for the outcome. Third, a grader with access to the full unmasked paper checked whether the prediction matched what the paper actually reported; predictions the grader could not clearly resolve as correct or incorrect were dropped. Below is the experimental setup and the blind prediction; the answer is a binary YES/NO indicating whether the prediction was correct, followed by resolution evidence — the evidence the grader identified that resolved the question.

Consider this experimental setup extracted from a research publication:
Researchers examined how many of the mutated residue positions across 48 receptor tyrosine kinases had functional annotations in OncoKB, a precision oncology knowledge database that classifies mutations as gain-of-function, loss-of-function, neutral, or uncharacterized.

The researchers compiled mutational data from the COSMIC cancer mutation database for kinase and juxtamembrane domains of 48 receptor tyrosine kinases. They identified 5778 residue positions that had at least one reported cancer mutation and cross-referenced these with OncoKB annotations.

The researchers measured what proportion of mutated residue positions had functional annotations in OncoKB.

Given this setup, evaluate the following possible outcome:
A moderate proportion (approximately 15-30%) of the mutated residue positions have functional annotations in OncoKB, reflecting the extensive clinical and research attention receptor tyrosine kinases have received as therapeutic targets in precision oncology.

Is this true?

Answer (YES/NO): NO